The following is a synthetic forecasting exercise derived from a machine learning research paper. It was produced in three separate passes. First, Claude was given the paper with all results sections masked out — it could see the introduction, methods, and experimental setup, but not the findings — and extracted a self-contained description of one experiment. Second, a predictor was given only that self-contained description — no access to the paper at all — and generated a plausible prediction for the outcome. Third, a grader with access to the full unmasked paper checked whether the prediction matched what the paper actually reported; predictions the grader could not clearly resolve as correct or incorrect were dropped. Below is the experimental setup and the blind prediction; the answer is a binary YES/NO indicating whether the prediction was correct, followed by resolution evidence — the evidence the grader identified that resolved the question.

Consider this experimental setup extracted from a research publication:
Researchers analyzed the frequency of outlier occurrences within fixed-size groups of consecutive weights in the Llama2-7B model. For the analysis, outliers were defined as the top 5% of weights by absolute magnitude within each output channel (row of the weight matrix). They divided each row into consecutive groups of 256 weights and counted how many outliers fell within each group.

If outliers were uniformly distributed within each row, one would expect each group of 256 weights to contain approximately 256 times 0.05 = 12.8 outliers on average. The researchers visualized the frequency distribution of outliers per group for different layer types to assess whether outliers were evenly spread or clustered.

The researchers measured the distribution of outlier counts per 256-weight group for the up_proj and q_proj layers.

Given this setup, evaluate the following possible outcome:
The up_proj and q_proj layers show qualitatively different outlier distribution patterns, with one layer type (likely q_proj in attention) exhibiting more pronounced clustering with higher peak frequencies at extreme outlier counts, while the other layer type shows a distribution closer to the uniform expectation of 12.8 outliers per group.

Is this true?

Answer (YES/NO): NO